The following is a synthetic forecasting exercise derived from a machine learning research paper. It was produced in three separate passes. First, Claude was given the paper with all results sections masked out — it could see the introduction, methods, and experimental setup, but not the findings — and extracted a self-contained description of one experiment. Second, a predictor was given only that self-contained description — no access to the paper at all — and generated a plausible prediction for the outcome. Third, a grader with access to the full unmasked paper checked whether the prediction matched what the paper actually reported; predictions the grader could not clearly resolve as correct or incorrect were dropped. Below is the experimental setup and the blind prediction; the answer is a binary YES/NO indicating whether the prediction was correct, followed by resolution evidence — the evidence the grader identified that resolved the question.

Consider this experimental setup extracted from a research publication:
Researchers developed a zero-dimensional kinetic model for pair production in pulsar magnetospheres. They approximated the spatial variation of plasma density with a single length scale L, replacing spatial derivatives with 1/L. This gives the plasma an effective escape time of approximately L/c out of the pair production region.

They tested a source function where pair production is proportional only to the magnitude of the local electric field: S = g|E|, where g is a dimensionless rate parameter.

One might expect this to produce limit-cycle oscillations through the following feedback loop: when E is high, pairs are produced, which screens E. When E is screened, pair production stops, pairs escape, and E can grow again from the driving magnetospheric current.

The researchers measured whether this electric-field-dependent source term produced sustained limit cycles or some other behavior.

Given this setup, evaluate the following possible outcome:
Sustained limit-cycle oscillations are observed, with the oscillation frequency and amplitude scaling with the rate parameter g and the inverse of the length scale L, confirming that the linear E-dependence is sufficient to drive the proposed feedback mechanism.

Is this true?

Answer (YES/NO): NO